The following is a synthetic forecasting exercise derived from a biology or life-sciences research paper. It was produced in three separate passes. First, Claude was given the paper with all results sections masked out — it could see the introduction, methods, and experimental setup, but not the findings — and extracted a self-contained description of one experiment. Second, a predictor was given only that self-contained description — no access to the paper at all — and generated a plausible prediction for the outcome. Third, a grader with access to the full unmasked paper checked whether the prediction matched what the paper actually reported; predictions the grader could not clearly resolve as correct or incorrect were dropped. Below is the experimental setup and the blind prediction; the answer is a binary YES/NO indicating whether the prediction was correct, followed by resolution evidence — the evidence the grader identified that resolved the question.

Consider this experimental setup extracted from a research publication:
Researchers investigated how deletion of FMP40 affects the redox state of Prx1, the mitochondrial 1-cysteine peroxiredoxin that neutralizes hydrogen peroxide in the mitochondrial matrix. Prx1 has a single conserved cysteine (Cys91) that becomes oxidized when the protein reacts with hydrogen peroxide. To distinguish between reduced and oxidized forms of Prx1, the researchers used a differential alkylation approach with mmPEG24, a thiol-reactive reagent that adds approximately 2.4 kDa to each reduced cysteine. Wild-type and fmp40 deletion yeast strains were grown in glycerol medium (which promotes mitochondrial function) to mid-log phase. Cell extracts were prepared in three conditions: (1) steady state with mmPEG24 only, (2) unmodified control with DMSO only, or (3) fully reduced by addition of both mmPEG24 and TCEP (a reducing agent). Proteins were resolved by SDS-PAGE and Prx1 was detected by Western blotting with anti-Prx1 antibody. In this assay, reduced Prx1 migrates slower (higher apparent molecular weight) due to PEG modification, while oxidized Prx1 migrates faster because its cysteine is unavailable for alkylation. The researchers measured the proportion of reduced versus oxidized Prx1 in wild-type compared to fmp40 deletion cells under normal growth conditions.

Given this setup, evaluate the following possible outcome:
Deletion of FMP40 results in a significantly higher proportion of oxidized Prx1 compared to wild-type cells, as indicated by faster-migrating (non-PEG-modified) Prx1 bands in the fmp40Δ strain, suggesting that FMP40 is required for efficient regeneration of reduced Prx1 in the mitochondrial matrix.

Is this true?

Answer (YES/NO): NO